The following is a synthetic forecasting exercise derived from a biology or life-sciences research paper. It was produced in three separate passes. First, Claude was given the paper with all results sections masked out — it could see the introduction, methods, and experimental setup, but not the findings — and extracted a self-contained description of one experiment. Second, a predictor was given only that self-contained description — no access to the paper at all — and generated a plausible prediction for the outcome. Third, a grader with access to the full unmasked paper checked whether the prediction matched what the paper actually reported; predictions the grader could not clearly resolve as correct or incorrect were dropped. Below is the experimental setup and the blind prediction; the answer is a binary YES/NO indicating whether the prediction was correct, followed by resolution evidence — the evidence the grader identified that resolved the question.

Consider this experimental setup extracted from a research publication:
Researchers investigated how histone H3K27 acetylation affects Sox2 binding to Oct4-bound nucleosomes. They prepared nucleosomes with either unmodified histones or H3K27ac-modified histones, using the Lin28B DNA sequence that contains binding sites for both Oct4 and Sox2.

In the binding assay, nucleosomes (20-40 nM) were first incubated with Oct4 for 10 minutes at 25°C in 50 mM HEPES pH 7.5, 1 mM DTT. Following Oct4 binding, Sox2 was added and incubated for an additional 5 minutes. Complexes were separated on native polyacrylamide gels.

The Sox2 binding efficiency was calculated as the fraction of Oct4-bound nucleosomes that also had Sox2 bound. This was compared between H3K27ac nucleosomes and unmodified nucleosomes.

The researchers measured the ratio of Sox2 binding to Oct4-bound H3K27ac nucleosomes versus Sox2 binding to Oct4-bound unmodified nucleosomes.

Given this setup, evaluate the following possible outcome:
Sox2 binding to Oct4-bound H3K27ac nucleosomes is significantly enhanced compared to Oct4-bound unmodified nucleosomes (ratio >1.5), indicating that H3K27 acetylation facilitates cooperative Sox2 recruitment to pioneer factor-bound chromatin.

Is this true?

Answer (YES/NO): YES